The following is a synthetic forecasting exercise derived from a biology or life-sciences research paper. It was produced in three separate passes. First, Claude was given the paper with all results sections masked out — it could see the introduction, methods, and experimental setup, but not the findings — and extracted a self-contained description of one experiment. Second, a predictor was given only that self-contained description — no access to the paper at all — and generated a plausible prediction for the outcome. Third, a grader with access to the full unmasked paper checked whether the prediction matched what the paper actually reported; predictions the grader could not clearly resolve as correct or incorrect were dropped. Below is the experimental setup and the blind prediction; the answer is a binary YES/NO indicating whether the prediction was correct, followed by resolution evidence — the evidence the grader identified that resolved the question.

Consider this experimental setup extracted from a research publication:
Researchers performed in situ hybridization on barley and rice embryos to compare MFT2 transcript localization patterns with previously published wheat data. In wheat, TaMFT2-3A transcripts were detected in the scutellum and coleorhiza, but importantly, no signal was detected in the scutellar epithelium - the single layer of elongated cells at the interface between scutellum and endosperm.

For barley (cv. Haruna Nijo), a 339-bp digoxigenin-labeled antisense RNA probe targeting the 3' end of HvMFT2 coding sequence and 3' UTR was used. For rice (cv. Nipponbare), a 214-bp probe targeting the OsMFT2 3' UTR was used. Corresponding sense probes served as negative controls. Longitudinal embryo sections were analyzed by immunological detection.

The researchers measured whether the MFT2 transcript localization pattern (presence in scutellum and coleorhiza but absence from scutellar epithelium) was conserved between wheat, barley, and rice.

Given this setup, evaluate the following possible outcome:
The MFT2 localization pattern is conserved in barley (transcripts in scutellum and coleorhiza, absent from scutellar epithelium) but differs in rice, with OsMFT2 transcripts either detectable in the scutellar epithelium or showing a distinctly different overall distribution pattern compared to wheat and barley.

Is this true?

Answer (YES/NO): NO